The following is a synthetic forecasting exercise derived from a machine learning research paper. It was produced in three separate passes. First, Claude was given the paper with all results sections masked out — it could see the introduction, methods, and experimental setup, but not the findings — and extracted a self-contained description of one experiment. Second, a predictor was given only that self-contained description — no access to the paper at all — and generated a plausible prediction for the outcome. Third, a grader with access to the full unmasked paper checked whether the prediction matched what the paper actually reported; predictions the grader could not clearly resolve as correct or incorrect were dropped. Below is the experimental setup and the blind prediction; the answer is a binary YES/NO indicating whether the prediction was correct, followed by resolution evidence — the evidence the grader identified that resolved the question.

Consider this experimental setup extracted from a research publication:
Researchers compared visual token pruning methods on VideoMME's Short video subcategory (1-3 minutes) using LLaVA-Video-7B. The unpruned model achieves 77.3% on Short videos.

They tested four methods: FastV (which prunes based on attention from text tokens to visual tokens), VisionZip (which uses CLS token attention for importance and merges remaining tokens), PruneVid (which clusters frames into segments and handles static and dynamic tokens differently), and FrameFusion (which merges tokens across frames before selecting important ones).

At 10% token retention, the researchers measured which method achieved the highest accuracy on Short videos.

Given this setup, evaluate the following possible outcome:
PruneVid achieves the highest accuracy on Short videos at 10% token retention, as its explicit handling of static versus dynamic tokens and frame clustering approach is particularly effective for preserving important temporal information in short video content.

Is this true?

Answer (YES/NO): YES